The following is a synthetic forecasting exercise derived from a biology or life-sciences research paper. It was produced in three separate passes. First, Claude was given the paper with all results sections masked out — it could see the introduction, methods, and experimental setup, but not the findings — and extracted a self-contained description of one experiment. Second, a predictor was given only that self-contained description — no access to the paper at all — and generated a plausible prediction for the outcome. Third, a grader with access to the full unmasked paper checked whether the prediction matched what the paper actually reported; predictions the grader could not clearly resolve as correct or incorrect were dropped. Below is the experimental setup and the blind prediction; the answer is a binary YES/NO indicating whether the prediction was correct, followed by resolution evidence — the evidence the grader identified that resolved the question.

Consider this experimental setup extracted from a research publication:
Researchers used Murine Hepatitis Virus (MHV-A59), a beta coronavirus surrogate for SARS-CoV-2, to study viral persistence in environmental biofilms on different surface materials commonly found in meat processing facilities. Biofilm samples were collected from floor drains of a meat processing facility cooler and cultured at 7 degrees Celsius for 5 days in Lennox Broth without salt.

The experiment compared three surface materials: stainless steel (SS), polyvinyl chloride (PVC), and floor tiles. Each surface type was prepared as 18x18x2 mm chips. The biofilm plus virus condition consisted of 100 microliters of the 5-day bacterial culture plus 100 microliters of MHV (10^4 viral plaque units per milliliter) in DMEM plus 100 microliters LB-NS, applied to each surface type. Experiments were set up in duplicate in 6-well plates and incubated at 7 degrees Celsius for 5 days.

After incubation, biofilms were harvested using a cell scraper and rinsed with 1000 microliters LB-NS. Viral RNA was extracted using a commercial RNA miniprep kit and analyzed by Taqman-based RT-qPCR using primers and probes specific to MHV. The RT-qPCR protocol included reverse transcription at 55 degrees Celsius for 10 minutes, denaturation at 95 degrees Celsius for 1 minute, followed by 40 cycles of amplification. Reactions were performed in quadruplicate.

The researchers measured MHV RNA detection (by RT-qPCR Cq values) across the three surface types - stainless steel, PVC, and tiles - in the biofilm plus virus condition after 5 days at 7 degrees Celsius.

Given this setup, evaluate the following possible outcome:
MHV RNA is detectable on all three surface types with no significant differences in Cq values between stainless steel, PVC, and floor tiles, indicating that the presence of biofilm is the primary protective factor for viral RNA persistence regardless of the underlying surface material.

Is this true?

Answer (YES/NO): NO